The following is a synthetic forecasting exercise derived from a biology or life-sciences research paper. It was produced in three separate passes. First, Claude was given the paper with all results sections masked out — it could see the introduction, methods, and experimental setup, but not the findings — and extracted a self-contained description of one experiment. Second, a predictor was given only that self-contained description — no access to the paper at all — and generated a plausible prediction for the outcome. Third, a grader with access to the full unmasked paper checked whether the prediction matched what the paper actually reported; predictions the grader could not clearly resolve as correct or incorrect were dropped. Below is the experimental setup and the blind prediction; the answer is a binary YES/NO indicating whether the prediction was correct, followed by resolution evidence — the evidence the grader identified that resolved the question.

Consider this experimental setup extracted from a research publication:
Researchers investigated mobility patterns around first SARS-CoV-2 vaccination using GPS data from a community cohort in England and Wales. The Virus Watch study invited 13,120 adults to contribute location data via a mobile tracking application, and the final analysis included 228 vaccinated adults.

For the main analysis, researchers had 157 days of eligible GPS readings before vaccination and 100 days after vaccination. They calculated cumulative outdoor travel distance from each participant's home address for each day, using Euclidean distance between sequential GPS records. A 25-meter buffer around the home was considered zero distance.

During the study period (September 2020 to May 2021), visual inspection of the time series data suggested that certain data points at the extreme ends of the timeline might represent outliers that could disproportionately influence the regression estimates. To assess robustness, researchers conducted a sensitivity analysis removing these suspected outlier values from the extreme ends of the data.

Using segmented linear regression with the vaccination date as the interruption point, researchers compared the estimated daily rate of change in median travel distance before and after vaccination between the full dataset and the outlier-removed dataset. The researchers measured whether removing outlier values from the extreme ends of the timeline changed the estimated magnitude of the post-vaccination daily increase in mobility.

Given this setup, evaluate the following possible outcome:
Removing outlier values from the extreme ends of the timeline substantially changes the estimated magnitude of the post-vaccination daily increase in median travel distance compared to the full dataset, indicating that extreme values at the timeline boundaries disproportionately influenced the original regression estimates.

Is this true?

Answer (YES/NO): YES